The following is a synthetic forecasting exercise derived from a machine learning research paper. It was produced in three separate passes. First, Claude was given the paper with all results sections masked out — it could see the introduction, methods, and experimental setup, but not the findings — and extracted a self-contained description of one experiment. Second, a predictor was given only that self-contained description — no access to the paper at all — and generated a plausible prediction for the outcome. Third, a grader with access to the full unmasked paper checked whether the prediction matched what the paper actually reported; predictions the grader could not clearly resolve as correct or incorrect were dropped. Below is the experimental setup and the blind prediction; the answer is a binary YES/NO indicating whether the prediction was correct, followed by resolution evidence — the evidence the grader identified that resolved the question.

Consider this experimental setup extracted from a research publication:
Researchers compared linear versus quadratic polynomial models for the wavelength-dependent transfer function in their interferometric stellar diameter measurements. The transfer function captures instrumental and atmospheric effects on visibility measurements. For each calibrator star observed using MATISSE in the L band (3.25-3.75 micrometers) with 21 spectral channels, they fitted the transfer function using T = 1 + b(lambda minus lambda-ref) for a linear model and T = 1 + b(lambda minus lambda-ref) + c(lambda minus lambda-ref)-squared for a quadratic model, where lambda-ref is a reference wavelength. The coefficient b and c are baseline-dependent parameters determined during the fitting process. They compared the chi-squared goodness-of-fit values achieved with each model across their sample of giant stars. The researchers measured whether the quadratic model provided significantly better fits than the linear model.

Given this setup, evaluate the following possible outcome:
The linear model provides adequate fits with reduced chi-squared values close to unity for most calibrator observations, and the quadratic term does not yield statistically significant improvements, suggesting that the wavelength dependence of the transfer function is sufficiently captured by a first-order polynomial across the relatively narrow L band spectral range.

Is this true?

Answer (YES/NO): NO